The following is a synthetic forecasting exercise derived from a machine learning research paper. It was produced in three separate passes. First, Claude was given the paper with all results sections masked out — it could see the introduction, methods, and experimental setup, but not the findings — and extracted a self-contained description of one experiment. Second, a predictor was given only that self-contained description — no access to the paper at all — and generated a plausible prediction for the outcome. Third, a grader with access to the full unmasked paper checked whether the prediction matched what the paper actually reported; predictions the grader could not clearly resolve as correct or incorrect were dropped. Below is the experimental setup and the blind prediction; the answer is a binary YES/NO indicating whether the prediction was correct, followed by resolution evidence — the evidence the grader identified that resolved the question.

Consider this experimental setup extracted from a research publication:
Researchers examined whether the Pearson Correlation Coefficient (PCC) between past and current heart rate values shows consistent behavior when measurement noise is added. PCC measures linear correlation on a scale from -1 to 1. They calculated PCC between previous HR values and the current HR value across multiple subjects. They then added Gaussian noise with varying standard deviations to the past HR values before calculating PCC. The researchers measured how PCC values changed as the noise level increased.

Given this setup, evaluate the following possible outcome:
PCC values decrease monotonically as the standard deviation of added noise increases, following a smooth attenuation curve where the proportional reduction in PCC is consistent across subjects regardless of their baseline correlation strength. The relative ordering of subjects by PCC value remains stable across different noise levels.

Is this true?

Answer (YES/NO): NO